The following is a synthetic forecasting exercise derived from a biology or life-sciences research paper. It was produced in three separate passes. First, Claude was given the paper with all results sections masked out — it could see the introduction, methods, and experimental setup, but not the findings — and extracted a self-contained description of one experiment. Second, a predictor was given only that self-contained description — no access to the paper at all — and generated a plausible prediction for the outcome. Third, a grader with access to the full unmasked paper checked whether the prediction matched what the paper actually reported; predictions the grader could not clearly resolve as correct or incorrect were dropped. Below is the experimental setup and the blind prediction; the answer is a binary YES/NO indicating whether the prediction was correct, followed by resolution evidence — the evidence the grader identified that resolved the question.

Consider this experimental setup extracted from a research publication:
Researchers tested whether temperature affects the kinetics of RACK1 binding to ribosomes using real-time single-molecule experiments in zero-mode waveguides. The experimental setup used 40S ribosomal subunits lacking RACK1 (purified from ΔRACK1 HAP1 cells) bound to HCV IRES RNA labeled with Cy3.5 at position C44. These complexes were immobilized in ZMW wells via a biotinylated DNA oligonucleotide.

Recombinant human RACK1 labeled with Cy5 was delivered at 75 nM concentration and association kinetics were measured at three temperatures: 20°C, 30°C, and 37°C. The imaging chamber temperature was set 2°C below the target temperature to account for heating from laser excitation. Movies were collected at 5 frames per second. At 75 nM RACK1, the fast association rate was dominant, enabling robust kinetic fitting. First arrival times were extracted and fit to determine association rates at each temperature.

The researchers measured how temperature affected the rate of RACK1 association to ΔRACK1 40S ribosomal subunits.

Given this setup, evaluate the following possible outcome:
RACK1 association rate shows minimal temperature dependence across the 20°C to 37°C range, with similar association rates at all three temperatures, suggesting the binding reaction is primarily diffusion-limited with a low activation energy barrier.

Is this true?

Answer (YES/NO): NO